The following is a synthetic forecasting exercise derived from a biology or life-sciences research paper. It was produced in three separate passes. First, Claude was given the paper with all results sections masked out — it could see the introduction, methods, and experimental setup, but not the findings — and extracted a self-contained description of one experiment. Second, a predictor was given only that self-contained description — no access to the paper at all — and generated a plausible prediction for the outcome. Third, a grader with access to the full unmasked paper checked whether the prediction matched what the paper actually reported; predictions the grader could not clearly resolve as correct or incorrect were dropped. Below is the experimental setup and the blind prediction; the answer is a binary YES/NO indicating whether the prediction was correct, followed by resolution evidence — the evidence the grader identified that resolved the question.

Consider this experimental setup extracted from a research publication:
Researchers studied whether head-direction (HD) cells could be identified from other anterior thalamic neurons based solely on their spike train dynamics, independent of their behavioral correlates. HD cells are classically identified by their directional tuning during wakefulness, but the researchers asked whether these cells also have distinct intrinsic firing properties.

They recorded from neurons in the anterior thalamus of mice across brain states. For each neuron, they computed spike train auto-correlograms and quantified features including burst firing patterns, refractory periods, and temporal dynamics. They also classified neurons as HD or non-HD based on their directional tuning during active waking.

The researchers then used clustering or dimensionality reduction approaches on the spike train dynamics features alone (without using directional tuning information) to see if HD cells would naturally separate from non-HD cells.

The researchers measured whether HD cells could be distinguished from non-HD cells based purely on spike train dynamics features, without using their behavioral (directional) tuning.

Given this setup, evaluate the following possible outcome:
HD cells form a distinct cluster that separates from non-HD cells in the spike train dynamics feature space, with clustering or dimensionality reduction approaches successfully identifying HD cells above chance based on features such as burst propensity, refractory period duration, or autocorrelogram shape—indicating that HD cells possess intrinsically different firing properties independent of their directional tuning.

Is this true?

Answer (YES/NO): YES